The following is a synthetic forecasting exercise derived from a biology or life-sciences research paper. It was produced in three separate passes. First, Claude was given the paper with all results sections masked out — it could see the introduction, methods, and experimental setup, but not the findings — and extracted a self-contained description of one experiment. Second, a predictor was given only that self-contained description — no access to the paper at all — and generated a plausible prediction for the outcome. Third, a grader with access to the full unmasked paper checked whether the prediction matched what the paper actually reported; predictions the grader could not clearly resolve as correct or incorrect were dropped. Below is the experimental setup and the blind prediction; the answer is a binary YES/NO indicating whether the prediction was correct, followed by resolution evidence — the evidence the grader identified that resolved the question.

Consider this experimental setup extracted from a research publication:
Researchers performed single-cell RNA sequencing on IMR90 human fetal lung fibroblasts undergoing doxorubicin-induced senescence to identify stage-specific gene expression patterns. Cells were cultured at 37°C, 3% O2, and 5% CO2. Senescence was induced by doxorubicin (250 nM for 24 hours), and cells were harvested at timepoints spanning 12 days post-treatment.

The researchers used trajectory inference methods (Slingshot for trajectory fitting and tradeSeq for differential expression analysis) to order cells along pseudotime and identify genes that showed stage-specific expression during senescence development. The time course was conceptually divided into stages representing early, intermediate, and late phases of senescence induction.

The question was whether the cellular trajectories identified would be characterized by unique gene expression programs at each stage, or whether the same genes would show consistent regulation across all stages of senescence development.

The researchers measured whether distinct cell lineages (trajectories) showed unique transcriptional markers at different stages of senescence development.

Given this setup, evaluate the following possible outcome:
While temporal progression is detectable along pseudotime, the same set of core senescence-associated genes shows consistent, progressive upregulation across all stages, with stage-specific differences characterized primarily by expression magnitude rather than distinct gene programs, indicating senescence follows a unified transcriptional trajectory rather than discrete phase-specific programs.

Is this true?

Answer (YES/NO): NO